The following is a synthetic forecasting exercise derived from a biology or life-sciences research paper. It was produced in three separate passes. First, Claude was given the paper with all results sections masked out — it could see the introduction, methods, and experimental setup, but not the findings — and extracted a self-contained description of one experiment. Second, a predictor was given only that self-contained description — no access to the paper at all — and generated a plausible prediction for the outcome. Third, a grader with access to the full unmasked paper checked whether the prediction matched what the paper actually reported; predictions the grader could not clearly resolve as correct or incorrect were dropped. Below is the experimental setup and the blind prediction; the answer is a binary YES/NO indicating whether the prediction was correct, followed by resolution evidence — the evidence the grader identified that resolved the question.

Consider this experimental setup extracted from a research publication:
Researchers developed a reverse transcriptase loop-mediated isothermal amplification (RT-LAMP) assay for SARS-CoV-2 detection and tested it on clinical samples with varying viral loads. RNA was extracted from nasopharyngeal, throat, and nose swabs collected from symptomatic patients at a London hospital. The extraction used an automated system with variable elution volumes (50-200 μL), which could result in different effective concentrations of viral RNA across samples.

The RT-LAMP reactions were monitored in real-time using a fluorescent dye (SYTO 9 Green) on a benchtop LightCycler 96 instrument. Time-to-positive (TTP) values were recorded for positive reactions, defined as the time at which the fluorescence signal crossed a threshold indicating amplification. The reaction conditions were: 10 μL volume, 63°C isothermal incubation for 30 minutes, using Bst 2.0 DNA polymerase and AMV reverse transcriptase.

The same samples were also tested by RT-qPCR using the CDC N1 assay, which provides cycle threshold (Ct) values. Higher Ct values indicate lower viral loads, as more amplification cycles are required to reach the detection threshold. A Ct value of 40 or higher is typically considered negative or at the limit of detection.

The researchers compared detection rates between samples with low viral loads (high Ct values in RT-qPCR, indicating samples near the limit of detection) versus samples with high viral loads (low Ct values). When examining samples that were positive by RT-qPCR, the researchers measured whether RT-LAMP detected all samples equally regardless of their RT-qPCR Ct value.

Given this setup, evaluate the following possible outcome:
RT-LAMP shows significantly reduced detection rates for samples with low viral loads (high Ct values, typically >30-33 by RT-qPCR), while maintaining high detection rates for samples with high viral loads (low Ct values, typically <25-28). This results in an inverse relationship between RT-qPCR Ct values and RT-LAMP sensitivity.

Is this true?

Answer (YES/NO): NO